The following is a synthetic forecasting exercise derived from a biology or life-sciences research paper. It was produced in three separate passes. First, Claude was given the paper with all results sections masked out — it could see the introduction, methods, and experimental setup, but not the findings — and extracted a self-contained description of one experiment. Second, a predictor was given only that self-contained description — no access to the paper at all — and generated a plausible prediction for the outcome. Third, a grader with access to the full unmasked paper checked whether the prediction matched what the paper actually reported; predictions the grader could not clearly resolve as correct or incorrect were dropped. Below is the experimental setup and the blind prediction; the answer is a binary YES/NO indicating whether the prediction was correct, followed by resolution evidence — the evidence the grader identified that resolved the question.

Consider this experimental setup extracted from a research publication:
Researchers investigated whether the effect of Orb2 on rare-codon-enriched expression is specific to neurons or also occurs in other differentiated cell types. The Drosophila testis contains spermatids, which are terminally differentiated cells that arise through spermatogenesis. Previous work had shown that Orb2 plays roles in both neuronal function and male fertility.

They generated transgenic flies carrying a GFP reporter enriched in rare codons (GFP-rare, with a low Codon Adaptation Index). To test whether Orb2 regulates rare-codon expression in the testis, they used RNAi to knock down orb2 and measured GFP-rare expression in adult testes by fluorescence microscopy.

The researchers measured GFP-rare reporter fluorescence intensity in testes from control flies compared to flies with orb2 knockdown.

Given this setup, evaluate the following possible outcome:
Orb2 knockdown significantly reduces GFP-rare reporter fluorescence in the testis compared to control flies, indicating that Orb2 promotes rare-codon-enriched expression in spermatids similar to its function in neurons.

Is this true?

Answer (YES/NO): YES